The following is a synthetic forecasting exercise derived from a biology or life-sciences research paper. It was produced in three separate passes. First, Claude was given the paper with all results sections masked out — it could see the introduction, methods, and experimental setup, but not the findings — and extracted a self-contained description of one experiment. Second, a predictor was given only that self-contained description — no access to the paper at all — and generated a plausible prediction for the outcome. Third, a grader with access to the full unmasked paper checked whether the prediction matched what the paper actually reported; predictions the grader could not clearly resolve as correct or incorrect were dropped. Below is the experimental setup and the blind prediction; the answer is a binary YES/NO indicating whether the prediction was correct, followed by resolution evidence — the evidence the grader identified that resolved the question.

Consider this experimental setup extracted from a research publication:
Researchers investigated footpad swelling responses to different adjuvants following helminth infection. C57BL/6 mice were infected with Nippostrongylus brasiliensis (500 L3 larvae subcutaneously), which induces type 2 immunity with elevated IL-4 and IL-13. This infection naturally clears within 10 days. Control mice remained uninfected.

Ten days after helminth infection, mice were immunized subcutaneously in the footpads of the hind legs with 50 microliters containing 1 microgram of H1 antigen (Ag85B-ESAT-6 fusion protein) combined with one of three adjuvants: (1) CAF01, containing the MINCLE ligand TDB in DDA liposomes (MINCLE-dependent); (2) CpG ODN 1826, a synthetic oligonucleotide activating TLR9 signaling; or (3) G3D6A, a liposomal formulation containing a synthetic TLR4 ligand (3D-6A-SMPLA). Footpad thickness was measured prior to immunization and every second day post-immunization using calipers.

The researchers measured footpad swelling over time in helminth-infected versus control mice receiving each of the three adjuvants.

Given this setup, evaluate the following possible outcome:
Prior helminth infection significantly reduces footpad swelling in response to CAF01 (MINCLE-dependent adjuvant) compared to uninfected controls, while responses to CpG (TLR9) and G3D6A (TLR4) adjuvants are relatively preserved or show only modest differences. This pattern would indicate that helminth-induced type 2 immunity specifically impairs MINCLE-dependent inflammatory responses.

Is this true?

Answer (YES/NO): NO